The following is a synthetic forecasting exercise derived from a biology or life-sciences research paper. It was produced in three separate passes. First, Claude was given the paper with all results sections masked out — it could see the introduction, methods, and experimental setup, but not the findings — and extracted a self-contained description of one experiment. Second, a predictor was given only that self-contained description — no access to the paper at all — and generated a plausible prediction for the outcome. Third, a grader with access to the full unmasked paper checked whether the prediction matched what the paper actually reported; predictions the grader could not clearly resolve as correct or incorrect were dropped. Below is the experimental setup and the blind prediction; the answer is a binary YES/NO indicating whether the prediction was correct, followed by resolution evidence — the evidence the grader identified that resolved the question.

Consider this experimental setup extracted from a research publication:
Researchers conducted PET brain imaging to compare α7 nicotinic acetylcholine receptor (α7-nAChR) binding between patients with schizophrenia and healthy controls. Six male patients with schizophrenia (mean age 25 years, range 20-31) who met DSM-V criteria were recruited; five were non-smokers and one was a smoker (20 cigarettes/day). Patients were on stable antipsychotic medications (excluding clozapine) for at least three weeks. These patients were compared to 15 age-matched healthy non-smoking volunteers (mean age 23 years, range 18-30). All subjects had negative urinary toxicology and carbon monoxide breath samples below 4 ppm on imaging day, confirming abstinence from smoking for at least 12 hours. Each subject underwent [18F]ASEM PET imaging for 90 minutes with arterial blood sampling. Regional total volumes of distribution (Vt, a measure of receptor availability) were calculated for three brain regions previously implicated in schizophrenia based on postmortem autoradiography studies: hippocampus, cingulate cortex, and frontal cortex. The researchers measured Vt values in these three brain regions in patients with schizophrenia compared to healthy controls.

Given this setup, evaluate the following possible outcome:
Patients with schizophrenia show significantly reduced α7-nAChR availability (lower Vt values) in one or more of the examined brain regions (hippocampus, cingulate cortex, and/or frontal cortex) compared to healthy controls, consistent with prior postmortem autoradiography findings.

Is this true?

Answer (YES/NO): YES